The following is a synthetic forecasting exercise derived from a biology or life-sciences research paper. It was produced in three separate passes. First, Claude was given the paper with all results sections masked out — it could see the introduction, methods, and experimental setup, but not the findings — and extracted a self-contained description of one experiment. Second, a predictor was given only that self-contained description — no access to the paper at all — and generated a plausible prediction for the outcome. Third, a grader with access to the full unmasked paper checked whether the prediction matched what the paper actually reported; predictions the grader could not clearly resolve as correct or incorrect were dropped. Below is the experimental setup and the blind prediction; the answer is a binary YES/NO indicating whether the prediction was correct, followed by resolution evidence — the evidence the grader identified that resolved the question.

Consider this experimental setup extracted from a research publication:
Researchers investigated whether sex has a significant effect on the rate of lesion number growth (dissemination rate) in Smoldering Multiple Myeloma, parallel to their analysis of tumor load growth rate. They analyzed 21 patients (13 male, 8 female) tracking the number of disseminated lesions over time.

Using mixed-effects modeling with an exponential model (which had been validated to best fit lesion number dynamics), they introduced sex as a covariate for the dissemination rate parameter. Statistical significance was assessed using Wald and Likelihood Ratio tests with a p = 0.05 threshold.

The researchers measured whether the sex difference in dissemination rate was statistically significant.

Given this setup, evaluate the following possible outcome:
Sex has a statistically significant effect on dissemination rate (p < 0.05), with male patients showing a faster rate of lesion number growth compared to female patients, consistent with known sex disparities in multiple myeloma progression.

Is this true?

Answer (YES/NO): NO